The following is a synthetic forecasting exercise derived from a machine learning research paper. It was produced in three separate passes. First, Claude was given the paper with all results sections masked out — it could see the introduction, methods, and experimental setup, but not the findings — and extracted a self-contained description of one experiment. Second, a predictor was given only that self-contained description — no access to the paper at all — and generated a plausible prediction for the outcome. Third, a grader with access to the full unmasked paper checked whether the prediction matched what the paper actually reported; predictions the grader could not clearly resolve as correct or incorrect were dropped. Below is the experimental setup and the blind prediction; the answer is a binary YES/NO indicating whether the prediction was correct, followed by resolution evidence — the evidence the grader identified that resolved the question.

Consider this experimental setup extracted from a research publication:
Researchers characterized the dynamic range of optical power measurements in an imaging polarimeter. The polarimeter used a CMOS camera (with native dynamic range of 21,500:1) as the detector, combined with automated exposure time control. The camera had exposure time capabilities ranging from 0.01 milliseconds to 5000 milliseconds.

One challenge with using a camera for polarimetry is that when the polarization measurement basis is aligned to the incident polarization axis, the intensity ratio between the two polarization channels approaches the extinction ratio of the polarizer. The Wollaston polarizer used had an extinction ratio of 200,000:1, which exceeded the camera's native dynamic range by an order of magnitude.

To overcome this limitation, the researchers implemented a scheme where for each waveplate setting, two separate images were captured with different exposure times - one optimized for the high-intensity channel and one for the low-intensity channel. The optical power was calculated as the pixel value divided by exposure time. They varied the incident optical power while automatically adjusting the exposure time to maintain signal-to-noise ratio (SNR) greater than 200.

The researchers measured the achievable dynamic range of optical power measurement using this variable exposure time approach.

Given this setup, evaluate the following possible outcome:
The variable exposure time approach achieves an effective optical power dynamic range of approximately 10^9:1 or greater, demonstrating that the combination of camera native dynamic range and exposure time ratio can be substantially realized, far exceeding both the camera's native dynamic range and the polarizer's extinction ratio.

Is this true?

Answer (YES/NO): NO